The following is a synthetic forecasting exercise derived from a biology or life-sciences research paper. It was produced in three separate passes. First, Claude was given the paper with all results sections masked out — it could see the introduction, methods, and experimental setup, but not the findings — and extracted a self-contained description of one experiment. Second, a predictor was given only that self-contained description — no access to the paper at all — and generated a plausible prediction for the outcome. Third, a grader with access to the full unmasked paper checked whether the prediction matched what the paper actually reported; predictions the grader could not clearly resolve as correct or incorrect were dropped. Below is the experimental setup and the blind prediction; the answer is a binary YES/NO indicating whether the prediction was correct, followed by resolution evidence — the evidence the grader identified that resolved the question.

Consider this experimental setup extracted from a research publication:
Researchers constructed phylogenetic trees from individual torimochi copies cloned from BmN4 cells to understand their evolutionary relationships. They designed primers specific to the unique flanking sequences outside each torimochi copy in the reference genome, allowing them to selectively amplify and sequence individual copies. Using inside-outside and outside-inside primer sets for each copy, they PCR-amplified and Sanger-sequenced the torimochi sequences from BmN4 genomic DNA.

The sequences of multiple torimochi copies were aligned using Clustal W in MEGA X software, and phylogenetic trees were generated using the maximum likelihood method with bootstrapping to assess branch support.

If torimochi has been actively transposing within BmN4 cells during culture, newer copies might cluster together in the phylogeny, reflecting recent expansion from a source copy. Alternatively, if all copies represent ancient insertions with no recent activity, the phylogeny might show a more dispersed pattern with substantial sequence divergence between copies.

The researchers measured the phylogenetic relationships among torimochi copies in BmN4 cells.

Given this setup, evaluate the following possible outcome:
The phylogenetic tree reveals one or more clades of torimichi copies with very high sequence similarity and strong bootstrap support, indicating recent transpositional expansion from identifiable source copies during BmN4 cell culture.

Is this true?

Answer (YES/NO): YES